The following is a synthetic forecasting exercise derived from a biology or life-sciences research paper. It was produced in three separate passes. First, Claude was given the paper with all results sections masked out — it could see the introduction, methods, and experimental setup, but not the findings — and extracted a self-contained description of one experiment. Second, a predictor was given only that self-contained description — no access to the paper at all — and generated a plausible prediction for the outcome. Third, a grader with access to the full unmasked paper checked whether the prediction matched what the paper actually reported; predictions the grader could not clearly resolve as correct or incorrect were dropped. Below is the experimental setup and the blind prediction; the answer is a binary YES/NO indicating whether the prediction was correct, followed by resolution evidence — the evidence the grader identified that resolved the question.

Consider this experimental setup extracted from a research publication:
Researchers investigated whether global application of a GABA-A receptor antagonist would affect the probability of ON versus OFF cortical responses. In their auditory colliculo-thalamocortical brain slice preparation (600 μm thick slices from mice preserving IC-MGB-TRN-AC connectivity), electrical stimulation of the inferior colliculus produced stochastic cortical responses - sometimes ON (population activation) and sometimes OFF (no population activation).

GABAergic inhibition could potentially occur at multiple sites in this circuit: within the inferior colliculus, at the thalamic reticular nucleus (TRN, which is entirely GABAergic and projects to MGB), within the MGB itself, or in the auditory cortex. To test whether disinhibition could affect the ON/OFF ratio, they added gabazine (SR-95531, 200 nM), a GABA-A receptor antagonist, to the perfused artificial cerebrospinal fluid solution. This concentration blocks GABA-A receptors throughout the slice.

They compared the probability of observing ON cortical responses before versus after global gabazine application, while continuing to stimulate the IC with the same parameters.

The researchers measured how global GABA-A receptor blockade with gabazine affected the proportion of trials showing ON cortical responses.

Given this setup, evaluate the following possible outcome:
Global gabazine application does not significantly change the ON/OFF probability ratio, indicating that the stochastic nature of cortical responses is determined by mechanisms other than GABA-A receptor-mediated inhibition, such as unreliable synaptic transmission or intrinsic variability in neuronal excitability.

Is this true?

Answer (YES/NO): NO